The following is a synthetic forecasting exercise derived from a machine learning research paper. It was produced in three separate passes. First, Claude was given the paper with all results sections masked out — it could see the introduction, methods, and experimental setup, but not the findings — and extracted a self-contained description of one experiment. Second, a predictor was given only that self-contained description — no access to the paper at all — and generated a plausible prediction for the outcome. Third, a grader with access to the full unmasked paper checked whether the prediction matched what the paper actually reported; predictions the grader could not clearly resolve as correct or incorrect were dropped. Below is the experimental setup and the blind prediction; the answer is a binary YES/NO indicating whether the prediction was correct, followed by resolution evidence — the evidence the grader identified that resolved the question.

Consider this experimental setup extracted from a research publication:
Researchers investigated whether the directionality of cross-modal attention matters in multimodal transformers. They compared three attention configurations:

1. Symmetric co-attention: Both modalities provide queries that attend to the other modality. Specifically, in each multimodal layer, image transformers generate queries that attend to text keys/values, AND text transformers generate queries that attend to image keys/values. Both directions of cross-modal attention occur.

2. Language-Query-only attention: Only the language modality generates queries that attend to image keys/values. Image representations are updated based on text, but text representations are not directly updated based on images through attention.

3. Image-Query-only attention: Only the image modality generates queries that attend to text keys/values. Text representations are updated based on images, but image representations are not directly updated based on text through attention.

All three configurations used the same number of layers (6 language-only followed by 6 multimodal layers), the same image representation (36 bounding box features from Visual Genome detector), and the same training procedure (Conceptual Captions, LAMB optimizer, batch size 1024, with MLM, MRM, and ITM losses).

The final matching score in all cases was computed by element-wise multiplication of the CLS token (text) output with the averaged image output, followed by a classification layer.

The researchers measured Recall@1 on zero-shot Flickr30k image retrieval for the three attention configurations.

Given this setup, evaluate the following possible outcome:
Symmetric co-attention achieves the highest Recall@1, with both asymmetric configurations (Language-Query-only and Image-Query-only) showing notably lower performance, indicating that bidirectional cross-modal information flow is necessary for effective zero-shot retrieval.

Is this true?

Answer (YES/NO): YES